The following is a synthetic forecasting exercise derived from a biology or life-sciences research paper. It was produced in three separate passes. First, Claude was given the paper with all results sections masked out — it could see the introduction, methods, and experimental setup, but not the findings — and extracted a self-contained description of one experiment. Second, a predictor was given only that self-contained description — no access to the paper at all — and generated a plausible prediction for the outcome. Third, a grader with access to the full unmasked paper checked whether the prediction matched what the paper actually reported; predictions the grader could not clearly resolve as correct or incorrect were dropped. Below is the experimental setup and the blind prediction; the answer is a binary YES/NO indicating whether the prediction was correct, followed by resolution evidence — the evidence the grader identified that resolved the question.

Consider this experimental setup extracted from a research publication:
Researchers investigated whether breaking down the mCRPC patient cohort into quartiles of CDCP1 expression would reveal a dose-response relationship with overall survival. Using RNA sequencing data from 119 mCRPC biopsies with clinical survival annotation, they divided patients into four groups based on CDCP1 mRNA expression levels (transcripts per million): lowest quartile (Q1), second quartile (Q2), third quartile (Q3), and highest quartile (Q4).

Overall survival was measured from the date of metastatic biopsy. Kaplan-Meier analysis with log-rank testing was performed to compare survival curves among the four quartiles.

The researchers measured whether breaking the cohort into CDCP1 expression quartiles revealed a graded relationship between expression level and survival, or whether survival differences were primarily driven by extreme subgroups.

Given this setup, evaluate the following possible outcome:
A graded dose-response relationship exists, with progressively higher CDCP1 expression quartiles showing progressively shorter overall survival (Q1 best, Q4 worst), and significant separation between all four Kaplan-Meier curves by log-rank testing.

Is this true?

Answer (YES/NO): NO